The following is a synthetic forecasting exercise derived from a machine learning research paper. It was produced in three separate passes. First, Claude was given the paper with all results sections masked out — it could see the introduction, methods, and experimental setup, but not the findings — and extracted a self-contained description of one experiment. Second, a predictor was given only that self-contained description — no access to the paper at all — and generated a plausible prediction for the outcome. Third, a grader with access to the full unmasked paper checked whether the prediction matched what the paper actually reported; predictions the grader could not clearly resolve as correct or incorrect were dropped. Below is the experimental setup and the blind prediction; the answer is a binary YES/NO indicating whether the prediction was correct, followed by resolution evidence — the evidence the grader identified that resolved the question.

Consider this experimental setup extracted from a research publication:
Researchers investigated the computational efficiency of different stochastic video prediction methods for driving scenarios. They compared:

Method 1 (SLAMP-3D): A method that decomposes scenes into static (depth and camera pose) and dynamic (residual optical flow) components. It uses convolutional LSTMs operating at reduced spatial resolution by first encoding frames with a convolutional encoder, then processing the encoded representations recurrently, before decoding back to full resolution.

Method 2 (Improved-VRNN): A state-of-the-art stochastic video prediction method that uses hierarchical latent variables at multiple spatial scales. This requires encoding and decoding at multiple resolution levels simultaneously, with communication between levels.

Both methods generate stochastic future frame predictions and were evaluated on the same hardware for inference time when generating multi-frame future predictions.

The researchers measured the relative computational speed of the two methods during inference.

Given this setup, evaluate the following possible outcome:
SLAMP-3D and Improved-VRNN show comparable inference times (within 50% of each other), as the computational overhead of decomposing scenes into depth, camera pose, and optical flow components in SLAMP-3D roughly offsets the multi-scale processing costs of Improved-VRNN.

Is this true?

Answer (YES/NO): NO